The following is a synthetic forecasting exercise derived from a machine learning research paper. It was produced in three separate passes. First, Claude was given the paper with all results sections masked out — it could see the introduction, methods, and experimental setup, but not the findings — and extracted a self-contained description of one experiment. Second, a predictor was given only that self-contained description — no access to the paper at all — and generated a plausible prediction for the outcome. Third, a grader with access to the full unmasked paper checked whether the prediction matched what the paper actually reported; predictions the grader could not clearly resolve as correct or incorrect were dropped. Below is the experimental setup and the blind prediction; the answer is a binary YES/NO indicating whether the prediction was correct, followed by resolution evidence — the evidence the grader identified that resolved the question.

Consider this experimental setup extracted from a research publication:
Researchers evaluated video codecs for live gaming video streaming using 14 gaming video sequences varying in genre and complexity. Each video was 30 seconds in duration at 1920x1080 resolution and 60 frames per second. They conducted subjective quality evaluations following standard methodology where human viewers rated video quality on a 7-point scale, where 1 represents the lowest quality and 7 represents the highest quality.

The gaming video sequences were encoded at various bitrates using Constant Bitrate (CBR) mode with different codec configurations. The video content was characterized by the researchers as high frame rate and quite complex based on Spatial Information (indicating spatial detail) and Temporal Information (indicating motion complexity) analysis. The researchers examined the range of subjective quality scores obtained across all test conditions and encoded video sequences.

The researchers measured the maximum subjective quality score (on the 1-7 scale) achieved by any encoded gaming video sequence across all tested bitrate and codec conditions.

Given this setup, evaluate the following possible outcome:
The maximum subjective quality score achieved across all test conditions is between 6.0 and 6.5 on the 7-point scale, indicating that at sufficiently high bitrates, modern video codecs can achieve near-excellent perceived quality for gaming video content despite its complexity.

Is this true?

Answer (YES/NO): NO